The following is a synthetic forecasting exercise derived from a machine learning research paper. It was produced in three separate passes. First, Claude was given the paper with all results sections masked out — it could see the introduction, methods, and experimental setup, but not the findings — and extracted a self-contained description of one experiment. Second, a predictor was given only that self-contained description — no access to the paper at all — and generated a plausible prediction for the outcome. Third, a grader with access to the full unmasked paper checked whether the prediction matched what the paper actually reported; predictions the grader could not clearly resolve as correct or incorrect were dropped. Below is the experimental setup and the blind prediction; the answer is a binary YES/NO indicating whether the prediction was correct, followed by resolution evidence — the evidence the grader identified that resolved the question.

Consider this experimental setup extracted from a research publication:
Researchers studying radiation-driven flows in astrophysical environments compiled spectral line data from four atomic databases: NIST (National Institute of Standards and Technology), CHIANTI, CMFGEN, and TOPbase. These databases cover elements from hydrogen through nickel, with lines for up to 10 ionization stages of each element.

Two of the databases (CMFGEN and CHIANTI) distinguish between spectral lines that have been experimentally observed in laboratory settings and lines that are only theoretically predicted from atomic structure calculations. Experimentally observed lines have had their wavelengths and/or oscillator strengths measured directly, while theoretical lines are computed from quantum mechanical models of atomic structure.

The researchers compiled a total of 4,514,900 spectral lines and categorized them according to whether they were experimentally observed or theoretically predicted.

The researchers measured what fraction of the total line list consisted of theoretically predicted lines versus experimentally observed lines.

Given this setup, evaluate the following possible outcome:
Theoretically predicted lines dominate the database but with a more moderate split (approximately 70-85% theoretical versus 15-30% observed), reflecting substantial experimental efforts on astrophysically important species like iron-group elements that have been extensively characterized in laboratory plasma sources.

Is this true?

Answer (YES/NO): NO